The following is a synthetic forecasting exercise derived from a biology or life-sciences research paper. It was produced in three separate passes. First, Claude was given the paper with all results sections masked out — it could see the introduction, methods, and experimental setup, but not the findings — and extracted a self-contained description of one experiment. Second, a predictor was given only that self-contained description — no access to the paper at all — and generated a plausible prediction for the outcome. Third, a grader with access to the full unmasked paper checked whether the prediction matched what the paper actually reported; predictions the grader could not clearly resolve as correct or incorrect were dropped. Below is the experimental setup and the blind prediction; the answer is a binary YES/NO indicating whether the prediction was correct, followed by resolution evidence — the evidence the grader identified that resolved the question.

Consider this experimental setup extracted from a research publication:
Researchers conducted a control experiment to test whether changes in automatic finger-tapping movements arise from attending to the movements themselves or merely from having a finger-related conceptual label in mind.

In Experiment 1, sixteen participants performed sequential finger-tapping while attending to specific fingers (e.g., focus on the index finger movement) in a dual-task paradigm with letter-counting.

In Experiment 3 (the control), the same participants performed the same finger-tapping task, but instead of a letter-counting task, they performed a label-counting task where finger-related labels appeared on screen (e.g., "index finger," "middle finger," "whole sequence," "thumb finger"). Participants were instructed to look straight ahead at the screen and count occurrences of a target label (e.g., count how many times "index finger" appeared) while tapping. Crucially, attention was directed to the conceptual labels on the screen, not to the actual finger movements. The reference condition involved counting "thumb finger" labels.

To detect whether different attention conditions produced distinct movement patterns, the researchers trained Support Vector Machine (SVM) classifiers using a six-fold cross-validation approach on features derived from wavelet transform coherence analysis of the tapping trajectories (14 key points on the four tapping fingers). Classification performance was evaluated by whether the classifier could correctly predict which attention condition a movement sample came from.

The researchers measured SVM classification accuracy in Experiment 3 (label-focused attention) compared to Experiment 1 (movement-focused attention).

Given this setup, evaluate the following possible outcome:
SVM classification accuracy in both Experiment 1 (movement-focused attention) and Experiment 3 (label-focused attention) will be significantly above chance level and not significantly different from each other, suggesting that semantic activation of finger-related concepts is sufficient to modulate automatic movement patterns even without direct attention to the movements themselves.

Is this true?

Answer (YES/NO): NO